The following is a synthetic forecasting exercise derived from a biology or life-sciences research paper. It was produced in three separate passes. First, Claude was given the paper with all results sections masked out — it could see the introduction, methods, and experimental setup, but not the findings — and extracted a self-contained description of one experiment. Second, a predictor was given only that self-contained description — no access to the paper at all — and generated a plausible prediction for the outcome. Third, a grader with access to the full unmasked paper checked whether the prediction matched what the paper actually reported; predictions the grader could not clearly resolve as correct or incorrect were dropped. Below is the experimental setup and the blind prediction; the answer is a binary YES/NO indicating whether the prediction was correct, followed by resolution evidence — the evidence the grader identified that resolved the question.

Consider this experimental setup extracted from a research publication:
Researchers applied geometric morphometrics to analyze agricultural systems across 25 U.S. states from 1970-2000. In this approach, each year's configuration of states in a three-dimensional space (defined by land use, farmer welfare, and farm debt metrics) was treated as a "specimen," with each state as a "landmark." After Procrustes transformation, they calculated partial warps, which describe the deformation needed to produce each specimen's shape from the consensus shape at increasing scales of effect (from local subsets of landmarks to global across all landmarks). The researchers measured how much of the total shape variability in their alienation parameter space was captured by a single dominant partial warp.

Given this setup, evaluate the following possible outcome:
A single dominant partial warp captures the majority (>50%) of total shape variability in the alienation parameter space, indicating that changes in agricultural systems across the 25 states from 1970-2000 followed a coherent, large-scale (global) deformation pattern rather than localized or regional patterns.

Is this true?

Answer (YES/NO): NO